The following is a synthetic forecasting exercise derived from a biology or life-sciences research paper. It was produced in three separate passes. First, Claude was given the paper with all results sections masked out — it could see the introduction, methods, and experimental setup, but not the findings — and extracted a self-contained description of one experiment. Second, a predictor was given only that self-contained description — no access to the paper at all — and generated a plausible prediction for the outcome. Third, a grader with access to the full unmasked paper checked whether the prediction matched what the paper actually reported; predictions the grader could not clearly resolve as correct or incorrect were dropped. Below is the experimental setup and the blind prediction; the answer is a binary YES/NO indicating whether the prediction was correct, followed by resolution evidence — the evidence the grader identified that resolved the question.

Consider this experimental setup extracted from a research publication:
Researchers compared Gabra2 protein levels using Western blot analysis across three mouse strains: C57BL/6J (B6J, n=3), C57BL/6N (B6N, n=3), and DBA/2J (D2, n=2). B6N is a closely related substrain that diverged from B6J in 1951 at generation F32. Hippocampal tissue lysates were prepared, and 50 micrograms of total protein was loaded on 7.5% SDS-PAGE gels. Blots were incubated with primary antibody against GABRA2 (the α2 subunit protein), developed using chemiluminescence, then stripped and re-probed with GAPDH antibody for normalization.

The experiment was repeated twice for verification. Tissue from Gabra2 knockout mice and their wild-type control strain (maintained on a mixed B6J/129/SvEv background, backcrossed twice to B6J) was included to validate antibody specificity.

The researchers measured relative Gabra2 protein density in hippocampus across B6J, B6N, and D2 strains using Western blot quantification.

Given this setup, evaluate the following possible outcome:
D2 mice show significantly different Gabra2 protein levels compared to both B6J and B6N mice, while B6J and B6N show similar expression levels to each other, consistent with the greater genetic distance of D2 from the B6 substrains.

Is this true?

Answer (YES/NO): NO